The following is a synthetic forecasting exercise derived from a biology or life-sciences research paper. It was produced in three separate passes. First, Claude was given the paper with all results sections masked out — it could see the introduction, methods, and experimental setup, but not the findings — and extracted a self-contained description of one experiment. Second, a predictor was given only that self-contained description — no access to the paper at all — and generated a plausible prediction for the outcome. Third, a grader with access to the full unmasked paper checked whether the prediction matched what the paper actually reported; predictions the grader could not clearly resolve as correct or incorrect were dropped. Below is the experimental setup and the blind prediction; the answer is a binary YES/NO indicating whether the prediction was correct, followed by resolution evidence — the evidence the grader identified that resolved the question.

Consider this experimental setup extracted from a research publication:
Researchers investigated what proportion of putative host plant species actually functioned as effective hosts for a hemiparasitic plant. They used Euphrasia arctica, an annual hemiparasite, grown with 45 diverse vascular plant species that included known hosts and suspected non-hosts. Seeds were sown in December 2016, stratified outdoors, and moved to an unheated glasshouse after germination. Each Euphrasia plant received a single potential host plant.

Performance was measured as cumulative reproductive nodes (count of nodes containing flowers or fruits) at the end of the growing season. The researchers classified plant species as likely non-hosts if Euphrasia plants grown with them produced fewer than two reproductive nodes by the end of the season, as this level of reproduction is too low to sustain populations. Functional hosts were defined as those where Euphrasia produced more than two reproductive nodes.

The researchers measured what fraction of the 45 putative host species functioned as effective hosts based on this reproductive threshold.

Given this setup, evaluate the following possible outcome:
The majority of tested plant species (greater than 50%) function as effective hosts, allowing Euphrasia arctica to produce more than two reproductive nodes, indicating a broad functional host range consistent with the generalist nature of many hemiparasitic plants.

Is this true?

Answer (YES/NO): YES